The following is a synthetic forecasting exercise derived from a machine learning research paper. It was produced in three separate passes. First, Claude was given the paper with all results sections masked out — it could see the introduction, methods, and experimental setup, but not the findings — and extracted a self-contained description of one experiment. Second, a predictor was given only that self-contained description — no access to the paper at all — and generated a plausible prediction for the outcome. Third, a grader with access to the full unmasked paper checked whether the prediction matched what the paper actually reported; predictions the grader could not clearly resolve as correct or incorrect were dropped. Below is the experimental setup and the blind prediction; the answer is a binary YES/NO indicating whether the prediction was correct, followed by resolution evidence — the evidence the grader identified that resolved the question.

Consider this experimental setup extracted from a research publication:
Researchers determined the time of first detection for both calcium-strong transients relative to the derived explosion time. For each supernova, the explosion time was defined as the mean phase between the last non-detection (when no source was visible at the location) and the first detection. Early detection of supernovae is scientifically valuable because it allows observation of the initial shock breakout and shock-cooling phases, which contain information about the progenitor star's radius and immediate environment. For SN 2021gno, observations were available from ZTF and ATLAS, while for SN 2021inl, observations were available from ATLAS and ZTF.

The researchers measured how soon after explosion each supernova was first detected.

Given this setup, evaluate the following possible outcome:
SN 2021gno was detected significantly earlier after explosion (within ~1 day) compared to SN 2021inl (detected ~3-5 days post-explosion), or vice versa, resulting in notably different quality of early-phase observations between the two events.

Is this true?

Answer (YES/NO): NO